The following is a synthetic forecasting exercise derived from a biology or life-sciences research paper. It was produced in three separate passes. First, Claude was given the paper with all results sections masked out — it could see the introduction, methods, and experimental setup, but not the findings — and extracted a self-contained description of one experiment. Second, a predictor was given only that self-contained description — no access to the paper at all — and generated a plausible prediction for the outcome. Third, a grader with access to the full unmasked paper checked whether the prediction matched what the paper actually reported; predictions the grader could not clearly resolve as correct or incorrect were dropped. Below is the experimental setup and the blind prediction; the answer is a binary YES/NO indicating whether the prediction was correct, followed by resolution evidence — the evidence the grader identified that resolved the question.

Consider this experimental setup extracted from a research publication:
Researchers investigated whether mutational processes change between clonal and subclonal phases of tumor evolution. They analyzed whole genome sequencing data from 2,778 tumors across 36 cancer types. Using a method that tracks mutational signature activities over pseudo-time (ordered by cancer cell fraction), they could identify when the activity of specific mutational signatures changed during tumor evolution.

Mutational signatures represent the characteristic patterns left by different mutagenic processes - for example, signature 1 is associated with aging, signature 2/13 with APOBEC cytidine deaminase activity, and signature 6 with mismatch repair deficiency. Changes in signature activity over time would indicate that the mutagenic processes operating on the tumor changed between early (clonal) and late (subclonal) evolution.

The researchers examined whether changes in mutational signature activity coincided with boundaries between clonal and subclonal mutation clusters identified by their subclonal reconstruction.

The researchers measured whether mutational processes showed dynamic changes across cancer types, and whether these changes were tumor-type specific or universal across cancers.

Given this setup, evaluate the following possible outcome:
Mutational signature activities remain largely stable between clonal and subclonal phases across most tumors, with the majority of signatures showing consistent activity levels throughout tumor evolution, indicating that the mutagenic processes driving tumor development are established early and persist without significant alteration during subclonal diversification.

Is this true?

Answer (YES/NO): NO